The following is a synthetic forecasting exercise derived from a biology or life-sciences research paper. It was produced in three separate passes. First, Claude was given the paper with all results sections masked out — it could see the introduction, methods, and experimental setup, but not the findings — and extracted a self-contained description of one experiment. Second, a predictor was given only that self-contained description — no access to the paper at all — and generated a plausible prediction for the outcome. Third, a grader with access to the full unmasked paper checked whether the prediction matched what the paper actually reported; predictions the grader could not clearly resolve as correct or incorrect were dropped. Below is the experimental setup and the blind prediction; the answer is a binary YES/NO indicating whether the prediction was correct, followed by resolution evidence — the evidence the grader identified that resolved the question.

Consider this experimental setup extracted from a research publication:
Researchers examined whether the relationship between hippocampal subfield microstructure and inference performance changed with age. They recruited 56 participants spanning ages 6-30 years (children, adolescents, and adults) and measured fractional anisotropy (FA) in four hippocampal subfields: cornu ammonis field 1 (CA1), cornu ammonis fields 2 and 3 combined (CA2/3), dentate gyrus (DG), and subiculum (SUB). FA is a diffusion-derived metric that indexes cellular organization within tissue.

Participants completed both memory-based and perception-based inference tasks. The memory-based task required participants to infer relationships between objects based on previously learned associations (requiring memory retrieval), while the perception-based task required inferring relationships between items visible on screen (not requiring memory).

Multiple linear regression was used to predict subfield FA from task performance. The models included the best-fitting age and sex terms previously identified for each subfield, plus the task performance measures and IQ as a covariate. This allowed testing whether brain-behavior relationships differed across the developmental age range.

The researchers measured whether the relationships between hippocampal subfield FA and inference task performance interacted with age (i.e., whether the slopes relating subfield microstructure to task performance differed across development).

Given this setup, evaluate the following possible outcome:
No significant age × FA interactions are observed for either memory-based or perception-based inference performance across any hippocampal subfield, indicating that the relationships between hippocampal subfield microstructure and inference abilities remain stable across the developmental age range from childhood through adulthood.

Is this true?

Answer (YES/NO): YES